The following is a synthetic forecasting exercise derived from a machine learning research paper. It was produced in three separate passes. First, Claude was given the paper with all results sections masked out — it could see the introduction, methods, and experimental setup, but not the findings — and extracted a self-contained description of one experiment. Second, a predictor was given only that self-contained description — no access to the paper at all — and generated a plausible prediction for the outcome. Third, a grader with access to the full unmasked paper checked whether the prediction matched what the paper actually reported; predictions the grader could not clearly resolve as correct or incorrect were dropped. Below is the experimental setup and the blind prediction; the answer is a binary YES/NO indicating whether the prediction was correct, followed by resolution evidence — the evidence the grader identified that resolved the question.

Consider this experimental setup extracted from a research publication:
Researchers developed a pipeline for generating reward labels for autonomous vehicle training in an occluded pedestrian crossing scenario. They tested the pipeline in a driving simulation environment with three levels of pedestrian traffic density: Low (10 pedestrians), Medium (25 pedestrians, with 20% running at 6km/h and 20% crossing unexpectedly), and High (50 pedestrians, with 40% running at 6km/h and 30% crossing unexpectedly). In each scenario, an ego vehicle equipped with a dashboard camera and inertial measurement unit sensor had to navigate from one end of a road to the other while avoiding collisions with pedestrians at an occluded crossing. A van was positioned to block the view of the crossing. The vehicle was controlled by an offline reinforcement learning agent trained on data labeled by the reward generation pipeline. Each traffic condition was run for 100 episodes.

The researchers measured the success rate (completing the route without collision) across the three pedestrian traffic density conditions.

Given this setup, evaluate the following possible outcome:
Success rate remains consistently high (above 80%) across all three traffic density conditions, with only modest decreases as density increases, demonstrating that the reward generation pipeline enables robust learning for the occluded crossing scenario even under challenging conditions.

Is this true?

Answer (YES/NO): YES